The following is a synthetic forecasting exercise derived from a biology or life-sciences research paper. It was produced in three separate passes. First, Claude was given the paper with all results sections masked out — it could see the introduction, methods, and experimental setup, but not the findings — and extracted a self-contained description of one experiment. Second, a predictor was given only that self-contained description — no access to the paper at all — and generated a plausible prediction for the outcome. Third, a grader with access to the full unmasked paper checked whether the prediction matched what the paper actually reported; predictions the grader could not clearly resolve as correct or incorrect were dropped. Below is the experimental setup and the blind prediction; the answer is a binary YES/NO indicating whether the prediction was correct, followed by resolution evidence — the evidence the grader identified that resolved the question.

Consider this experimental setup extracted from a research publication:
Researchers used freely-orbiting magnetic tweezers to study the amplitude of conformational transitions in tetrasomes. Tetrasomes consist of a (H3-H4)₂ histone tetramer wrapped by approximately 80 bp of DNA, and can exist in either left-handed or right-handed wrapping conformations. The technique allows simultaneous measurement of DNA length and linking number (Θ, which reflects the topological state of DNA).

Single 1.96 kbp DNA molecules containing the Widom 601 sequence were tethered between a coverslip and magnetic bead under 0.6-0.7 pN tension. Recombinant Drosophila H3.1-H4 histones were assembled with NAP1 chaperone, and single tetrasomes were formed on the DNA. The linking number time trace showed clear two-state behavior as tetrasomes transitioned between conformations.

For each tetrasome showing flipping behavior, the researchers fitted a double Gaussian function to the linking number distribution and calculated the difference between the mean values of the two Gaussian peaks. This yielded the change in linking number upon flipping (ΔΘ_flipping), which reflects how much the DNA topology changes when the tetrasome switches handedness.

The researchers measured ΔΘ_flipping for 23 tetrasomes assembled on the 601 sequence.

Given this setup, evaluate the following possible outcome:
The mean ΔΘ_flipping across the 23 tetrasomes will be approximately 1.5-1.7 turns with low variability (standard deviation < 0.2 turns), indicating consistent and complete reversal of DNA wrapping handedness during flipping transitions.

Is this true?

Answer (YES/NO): NO